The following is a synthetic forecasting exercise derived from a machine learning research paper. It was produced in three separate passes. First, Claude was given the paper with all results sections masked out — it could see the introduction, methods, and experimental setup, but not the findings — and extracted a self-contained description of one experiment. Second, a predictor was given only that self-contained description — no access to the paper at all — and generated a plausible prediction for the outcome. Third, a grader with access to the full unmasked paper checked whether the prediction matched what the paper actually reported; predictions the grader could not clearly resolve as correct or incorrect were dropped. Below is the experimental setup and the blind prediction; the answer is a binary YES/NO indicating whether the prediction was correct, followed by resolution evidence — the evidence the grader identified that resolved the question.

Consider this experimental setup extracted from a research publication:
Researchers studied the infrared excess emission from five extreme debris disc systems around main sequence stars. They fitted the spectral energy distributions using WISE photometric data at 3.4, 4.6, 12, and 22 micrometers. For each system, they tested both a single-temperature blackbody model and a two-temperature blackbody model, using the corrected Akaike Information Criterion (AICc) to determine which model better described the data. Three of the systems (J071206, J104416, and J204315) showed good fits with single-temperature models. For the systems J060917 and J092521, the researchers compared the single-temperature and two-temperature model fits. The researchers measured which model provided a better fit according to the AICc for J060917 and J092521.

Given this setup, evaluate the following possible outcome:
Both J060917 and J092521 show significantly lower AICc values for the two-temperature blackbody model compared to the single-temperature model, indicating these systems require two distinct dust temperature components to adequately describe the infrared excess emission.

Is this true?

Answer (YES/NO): YES